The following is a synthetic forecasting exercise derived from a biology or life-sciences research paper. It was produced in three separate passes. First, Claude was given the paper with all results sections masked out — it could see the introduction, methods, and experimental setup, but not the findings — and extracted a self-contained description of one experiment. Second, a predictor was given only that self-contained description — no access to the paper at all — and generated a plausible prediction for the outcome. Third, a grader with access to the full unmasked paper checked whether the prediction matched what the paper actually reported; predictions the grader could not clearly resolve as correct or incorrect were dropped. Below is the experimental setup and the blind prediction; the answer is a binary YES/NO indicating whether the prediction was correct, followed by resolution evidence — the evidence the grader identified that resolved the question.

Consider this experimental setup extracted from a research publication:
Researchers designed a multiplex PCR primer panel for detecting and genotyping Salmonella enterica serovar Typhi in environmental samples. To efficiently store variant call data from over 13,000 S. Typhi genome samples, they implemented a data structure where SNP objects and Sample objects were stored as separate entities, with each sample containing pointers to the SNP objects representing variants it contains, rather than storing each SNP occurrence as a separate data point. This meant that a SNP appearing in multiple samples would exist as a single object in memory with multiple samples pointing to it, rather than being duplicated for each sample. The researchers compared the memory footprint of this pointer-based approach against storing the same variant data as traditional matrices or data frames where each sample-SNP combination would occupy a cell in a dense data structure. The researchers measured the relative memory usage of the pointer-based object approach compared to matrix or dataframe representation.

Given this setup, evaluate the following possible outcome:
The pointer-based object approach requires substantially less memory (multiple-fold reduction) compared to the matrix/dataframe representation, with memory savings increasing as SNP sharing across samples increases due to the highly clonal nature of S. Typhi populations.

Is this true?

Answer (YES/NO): YES